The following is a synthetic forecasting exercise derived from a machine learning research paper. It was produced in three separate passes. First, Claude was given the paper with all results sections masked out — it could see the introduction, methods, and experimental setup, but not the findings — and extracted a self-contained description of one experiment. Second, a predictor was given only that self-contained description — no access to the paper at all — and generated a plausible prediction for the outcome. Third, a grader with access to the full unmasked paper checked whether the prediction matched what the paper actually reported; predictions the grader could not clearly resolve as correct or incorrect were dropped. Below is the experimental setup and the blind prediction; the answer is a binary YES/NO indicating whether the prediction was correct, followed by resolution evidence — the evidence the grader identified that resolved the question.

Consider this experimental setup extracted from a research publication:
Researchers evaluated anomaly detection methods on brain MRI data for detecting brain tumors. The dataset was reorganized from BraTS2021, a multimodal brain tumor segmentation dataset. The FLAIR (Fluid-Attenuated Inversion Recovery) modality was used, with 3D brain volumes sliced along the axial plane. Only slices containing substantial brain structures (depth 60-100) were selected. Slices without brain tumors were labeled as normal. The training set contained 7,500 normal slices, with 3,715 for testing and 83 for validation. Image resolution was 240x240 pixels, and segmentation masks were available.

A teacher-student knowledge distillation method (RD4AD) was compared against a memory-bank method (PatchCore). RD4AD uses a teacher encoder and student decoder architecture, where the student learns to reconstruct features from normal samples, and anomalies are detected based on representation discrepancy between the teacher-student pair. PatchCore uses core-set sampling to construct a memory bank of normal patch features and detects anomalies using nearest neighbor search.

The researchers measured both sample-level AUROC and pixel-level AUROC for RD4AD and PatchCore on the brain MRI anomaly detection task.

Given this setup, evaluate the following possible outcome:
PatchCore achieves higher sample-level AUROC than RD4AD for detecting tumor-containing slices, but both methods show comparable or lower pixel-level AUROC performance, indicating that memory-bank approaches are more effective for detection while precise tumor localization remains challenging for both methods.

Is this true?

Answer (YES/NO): NO